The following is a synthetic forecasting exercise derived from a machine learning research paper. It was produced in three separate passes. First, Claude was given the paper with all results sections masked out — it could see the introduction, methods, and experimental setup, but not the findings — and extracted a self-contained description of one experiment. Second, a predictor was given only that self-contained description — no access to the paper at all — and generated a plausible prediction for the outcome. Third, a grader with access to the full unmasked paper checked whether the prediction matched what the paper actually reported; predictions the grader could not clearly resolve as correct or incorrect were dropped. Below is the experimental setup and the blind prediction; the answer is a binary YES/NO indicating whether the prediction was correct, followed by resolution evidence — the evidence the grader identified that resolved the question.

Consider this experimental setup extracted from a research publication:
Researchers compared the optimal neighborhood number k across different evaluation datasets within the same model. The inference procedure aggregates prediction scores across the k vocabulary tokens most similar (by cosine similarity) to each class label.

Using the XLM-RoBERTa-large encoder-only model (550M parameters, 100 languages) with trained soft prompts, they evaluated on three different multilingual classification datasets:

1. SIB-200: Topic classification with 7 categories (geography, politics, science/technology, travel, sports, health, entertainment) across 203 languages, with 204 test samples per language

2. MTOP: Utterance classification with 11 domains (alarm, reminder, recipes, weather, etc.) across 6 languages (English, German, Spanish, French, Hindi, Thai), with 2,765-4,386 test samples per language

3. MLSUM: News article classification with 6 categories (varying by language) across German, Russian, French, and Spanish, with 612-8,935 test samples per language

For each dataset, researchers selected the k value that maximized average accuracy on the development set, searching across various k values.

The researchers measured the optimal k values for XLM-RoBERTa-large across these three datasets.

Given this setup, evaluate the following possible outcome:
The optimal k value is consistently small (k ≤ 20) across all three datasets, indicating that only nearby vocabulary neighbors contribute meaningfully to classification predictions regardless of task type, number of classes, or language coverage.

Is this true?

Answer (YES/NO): YES